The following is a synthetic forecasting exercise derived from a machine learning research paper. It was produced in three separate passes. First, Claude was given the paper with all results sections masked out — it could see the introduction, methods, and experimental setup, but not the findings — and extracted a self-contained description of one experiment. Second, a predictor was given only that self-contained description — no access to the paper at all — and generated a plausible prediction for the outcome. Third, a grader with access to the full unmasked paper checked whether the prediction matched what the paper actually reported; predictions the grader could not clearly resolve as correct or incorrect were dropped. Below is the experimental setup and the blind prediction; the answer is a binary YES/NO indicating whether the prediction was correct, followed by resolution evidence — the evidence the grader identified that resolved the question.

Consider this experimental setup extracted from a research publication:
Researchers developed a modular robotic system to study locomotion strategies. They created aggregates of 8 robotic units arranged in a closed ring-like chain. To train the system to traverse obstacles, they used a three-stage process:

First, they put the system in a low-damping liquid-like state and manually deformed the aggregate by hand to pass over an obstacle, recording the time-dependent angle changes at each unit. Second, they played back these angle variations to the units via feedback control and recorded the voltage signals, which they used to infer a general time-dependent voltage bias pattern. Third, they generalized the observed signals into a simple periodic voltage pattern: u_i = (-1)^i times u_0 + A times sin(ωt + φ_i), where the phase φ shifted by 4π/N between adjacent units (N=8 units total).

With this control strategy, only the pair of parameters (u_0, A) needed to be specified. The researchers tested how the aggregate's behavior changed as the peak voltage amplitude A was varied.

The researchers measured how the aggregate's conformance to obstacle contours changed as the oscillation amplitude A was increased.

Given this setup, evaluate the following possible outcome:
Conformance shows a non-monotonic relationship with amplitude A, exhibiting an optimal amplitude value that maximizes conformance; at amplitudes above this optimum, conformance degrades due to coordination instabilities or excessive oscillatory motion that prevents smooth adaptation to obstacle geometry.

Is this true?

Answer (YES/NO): NO